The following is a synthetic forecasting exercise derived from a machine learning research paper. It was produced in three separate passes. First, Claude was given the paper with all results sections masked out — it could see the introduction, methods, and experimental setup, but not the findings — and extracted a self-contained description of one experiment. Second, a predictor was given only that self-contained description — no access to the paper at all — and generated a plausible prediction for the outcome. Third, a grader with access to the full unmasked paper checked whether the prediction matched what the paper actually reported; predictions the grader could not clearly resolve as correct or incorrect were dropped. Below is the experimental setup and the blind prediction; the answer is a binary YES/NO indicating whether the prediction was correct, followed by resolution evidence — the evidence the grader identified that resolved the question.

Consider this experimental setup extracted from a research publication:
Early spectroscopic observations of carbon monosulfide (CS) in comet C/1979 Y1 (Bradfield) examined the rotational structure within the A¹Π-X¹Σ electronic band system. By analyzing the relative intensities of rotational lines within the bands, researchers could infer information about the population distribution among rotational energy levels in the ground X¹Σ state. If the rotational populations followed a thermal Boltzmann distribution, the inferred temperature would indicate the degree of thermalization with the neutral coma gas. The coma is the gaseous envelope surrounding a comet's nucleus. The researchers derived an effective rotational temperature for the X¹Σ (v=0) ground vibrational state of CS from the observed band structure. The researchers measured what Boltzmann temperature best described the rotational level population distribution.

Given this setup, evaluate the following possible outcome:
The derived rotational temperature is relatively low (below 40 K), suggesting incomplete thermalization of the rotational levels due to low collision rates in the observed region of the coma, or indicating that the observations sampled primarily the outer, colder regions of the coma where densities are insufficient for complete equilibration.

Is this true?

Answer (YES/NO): NO